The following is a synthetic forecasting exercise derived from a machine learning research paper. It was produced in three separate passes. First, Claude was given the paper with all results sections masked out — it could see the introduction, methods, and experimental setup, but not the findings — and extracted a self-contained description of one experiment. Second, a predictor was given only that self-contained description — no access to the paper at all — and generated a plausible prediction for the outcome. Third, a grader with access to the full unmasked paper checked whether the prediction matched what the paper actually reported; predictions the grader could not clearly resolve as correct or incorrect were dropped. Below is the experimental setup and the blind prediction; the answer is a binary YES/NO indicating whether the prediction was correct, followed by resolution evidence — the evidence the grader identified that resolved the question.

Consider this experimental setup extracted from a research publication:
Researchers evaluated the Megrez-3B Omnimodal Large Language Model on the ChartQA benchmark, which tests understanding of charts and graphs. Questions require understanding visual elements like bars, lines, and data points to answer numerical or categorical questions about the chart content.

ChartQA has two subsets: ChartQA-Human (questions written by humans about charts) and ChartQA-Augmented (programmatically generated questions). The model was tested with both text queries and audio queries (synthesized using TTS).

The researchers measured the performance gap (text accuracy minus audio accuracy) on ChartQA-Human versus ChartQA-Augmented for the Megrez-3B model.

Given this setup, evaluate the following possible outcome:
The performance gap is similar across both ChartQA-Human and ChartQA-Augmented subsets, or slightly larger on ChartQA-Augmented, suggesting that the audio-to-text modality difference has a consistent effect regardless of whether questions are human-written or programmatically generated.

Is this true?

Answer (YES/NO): YES